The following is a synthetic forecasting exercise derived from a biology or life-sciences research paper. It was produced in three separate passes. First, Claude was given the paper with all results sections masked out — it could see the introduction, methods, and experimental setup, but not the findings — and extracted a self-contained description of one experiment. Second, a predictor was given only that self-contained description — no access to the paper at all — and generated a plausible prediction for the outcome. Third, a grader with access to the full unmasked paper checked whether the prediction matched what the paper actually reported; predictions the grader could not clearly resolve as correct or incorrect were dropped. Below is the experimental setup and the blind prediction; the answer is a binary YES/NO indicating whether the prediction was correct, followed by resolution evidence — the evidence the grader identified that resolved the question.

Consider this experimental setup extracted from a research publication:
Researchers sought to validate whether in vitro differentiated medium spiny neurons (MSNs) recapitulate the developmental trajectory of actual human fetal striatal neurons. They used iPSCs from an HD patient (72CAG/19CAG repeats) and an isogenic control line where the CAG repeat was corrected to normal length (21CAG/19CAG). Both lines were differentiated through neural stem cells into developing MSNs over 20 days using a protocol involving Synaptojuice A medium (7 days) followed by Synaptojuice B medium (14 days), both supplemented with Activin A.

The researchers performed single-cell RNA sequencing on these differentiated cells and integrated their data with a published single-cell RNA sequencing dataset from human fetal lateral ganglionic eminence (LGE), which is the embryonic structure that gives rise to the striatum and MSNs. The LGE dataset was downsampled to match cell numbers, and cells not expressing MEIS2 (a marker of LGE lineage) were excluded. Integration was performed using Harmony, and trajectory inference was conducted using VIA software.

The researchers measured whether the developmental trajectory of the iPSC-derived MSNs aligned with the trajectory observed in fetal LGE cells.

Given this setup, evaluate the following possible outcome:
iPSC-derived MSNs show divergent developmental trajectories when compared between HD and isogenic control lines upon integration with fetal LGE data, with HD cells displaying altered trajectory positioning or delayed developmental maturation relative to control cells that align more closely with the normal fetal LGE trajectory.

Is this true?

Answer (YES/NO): NO